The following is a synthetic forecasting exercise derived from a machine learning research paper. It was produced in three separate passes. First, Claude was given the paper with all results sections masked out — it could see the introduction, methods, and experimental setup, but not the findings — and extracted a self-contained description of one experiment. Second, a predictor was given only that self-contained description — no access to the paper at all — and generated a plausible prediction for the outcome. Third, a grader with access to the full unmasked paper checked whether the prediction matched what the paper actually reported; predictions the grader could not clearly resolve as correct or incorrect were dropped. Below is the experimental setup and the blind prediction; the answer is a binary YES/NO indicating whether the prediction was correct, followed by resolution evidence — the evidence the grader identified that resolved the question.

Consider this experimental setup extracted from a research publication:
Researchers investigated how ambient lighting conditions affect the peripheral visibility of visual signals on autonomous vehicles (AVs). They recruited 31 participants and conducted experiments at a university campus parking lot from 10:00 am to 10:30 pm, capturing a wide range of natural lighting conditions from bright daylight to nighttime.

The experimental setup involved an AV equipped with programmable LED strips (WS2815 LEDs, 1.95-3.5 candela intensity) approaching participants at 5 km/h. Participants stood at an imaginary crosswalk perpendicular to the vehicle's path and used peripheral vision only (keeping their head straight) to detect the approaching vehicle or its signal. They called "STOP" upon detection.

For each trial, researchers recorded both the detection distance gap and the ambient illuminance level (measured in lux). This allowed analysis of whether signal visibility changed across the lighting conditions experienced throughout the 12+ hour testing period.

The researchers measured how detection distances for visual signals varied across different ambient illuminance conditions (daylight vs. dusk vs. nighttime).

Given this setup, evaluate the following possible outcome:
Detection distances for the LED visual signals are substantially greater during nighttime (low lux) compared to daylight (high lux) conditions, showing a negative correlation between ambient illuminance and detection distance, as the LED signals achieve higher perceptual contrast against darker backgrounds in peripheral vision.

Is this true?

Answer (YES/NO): YES